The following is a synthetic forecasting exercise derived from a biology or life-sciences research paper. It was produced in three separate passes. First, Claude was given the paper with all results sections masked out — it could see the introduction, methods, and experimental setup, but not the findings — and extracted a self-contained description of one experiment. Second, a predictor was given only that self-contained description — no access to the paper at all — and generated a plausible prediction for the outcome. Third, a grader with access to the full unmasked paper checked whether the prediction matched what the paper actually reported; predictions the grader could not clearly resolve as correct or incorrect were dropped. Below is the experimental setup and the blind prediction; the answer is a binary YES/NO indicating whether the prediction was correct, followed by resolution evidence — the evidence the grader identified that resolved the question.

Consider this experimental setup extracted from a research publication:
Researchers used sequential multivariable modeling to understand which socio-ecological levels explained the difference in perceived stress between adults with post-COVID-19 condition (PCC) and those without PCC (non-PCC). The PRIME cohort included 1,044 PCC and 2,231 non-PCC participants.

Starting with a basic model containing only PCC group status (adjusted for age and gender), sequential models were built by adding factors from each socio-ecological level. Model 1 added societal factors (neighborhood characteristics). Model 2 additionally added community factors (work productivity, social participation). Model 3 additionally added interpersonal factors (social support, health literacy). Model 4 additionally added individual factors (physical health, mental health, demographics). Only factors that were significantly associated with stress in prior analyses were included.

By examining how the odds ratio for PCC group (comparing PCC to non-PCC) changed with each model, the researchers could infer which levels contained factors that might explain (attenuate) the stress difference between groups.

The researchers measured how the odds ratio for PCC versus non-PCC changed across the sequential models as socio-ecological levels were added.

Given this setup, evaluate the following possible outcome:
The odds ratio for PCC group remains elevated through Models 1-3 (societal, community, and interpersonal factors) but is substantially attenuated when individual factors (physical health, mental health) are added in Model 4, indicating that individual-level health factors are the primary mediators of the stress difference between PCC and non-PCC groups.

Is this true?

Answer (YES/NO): NO